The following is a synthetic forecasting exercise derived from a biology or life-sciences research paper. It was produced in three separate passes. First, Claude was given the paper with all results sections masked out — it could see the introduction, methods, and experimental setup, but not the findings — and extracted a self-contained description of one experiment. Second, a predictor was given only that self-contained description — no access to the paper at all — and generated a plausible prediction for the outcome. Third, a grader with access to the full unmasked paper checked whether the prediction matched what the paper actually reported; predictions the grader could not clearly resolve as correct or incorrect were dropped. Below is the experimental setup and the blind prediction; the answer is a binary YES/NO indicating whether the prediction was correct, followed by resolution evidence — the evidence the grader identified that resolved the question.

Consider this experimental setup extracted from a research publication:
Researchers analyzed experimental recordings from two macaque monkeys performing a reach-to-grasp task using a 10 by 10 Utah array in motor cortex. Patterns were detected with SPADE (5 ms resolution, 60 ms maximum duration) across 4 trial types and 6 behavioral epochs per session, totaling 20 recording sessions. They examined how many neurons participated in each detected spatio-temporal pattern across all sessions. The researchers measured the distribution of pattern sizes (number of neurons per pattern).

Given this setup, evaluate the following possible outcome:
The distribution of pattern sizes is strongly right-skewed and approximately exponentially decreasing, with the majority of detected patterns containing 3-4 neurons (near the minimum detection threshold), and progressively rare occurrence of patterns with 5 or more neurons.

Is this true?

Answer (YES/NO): NO